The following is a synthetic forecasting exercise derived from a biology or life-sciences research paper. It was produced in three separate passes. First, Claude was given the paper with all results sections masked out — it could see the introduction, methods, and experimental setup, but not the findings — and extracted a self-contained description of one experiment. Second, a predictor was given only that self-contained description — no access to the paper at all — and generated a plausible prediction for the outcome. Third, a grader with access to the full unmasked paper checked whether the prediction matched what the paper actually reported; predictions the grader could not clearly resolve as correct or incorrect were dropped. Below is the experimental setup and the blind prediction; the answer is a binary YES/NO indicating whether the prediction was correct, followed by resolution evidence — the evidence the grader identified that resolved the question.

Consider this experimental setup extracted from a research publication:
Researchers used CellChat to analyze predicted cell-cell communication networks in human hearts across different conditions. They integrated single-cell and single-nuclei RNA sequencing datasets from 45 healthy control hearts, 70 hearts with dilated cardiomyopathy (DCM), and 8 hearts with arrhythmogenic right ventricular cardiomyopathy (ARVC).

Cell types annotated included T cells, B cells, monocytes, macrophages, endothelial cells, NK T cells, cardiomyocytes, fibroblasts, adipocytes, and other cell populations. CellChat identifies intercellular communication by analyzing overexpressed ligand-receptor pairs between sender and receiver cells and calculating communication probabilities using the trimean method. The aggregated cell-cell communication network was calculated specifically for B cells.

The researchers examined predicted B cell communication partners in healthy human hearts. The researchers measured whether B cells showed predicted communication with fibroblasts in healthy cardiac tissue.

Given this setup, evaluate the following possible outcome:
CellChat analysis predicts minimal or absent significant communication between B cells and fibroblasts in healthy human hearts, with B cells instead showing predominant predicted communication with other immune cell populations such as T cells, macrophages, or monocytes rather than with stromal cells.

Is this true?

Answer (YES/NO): NO